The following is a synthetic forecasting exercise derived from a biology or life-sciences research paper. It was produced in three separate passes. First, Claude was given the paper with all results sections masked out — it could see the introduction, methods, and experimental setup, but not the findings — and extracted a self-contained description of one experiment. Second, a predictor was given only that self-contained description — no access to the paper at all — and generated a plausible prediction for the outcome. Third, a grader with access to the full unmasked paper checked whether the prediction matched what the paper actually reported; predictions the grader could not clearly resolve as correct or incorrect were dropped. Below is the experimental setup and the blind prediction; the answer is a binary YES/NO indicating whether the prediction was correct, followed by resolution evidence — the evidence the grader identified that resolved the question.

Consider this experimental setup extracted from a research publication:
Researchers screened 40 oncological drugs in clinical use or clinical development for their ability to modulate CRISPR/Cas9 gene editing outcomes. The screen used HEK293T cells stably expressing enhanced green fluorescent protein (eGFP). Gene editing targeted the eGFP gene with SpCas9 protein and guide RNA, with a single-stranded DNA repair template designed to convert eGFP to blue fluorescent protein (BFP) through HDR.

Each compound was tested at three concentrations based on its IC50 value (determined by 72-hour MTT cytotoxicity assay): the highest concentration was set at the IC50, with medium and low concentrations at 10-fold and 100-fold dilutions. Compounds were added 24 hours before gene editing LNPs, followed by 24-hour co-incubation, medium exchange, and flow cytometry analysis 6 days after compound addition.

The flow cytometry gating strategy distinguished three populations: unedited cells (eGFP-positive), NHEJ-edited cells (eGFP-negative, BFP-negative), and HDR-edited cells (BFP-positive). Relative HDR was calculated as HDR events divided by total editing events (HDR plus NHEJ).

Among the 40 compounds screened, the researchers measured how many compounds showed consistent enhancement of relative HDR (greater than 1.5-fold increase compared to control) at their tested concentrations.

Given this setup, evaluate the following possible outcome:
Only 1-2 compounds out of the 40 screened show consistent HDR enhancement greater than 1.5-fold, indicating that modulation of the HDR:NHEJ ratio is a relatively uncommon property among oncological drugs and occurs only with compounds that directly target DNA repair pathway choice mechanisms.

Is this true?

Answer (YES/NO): NO